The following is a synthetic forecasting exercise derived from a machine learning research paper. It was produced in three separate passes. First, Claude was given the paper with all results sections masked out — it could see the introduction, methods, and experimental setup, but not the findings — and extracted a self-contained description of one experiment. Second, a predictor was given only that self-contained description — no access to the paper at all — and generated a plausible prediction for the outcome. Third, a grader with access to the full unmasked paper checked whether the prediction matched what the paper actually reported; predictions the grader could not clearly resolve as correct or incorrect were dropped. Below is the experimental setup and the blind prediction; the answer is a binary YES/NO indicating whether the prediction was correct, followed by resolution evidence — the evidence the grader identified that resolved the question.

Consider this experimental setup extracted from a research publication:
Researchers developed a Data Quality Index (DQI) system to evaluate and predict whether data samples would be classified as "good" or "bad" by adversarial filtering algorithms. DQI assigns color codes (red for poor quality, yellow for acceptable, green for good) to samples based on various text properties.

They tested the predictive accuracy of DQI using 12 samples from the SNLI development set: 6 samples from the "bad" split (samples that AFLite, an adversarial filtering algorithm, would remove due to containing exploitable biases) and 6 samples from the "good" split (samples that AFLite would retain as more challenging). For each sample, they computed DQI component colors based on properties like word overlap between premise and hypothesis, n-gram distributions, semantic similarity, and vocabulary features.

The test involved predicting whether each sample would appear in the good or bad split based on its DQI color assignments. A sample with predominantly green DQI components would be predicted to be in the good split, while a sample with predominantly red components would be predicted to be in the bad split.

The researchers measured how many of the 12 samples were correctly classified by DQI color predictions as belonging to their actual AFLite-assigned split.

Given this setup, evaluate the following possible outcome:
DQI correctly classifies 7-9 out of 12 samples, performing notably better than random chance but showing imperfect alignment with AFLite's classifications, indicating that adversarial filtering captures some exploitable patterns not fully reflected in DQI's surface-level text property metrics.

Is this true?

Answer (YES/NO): NO